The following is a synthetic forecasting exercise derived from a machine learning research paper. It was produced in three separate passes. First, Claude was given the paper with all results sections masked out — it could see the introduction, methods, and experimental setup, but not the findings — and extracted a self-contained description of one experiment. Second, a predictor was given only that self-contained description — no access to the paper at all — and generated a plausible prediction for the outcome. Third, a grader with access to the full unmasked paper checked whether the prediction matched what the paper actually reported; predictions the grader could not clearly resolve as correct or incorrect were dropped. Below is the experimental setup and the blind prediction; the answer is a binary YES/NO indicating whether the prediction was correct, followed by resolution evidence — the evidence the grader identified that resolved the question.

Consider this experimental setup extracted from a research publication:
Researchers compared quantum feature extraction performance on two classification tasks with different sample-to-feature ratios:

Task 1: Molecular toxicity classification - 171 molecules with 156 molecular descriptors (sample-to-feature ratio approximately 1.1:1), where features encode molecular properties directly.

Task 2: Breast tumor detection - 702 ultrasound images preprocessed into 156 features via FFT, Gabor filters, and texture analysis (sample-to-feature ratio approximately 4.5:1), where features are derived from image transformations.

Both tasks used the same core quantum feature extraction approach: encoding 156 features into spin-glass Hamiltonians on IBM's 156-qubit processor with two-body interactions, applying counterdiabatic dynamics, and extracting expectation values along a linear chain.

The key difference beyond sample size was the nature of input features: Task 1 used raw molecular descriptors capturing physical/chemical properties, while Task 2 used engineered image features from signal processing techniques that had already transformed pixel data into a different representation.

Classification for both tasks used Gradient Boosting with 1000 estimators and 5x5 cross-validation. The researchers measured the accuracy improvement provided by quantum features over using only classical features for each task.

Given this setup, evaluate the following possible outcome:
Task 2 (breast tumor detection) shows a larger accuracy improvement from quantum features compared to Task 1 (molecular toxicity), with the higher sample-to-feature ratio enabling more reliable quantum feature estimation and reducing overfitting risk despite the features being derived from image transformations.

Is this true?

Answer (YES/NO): NO